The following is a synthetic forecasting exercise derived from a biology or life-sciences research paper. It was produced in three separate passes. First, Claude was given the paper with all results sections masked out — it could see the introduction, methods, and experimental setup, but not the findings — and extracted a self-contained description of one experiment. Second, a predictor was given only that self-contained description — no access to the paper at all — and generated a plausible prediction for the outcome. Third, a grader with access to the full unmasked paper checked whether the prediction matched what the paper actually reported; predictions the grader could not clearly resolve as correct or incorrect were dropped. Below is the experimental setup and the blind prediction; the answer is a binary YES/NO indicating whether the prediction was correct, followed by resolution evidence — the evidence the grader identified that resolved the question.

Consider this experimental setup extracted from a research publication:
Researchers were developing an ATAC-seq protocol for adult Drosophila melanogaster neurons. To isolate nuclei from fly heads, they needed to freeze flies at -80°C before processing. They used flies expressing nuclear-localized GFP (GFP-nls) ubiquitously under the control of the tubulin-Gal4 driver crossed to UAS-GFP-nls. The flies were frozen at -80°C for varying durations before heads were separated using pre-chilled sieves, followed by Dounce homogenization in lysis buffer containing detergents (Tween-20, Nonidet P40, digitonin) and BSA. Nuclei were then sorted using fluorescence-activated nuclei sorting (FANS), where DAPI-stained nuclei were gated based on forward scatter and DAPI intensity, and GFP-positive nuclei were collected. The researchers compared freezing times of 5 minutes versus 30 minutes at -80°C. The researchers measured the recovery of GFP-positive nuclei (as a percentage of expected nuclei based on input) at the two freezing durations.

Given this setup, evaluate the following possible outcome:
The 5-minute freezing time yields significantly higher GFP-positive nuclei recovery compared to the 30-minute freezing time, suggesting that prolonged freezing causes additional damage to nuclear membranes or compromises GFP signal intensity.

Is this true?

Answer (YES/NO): YES